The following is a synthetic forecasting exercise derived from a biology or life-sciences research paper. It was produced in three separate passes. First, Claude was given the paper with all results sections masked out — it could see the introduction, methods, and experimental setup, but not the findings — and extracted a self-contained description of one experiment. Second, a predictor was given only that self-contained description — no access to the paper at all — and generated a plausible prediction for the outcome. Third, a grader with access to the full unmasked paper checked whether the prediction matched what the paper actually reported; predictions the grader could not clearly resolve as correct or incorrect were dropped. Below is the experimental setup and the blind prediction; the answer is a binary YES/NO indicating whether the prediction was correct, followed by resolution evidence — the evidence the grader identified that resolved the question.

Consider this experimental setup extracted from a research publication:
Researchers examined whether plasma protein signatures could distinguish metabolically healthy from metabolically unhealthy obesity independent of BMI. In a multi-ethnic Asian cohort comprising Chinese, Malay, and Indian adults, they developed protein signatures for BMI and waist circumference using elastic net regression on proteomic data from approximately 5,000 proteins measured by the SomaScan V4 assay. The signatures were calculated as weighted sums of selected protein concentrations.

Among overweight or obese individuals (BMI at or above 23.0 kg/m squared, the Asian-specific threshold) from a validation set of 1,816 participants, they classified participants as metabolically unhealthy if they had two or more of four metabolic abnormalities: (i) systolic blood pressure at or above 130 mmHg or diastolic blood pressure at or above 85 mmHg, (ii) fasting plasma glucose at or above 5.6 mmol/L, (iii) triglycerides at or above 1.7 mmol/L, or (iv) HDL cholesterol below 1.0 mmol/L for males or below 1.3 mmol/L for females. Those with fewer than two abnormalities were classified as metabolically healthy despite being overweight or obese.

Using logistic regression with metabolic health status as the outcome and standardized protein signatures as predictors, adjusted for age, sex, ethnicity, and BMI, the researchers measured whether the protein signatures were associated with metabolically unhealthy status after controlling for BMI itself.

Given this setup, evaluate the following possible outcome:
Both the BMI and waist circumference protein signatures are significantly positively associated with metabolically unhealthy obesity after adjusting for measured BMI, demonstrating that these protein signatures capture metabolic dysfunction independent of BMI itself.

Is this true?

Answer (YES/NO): YES